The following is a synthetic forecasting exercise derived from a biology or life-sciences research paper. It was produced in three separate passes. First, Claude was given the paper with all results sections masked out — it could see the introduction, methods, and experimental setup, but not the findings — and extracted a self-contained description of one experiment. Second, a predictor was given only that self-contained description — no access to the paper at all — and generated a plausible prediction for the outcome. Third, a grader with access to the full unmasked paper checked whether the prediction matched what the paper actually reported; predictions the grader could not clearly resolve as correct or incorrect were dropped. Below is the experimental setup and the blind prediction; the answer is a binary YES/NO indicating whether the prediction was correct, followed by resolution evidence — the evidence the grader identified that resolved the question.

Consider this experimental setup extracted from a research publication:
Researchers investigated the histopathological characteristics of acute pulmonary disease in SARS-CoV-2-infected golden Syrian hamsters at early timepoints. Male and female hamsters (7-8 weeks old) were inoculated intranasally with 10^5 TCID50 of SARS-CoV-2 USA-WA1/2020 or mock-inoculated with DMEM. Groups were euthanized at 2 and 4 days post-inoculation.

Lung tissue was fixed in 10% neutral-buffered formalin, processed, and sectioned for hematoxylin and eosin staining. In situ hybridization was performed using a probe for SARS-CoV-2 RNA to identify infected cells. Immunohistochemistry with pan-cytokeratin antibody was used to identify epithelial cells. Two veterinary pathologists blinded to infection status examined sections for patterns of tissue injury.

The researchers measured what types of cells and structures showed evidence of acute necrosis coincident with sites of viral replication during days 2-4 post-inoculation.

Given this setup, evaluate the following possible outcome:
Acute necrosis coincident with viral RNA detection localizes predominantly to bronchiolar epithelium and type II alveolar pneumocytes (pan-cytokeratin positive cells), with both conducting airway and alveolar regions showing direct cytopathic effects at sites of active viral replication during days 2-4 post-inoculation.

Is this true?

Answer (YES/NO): YES